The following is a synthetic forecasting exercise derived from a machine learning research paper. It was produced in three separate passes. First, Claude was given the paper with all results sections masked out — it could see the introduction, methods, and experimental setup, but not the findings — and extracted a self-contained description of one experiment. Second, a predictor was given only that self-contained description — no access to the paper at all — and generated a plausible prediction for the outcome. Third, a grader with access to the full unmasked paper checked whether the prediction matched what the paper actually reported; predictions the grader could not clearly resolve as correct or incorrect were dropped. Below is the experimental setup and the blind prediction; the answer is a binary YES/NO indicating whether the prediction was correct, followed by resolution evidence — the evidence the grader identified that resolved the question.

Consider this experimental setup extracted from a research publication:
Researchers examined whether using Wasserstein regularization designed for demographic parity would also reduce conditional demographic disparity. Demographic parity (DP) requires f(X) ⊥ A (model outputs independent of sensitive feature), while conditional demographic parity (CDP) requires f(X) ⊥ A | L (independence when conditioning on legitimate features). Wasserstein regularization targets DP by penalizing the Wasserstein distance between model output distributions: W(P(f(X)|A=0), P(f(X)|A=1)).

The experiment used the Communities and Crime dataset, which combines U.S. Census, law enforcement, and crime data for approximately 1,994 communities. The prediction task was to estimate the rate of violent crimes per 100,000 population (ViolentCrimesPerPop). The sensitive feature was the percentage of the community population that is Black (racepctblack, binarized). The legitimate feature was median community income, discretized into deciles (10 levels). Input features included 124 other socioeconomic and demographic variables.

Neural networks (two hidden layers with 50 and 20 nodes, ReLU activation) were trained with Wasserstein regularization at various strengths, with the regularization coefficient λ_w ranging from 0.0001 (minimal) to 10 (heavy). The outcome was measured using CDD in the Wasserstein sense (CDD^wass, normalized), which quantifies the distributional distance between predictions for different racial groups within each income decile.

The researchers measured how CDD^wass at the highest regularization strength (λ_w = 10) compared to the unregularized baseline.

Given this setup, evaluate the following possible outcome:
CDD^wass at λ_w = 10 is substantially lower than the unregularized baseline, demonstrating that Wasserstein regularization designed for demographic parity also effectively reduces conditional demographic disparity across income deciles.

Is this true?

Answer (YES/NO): NO